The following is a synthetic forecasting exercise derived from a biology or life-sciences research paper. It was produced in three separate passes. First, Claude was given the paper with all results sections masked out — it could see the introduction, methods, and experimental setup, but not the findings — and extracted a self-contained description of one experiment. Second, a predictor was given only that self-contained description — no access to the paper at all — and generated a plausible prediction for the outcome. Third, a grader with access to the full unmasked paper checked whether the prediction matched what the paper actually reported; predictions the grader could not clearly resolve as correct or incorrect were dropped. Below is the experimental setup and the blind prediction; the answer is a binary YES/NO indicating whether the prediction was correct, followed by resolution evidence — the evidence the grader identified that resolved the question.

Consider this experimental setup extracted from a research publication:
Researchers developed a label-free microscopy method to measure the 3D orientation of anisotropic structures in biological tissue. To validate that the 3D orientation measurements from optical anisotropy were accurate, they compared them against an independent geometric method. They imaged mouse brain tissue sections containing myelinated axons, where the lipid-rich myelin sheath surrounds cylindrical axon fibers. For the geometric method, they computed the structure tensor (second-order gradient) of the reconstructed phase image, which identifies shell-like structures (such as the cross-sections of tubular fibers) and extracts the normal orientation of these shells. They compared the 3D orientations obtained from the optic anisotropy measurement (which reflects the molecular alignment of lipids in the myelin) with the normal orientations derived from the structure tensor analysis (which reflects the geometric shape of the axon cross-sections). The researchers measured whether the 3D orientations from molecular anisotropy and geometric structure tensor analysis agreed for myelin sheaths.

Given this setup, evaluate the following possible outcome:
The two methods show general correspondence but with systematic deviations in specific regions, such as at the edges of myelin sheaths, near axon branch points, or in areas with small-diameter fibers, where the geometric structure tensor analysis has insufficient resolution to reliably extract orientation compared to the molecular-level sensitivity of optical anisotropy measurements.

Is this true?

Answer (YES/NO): NO